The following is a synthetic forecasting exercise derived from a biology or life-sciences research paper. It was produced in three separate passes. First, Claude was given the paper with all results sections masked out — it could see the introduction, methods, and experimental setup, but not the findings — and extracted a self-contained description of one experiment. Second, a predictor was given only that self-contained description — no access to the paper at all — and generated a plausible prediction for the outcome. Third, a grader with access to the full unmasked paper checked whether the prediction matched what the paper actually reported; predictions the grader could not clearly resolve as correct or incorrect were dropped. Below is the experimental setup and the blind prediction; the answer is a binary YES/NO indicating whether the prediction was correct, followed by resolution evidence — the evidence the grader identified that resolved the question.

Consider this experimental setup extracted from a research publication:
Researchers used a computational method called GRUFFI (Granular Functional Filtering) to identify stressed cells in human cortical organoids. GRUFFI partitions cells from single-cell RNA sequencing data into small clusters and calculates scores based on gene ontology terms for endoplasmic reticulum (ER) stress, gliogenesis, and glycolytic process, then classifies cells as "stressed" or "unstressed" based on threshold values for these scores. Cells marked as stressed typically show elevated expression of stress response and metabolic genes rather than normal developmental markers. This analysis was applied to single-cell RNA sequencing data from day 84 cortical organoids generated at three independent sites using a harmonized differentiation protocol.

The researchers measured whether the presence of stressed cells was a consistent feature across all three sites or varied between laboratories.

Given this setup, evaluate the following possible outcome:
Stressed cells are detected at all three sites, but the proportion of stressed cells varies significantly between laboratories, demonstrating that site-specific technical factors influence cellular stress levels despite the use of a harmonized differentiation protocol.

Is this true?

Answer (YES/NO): NO